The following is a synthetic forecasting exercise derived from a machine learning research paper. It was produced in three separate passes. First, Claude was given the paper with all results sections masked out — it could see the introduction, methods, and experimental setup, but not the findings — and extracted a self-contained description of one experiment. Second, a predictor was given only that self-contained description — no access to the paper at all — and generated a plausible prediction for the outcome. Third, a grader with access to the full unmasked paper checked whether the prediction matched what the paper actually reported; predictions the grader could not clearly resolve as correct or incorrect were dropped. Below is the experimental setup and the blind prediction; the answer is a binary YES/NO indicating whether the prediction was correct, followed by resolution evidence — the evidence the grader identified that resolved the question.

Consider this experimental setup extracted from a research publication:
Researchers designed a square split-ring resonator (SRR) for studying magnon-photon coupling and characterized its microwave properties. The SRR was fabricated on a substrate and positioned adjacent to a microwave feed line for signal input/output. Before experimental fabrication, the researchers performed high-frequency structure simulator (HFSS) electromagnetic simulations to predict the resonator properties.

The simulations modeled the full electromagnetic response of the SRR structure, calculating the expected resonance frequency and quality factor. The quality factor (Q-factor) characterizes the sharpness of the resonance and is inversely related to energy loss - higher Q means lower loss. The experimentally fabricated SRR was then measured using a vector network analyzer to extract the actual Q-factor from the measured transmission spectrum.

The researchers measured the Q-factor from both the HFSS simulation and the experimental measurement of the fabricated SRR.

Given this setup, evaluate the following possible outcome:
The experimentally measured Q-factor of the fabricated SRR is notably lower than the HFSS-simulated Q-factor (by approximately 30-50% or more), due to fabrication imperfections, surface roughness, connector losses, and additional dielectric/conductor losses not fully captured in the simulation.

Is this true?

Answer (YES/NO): NO